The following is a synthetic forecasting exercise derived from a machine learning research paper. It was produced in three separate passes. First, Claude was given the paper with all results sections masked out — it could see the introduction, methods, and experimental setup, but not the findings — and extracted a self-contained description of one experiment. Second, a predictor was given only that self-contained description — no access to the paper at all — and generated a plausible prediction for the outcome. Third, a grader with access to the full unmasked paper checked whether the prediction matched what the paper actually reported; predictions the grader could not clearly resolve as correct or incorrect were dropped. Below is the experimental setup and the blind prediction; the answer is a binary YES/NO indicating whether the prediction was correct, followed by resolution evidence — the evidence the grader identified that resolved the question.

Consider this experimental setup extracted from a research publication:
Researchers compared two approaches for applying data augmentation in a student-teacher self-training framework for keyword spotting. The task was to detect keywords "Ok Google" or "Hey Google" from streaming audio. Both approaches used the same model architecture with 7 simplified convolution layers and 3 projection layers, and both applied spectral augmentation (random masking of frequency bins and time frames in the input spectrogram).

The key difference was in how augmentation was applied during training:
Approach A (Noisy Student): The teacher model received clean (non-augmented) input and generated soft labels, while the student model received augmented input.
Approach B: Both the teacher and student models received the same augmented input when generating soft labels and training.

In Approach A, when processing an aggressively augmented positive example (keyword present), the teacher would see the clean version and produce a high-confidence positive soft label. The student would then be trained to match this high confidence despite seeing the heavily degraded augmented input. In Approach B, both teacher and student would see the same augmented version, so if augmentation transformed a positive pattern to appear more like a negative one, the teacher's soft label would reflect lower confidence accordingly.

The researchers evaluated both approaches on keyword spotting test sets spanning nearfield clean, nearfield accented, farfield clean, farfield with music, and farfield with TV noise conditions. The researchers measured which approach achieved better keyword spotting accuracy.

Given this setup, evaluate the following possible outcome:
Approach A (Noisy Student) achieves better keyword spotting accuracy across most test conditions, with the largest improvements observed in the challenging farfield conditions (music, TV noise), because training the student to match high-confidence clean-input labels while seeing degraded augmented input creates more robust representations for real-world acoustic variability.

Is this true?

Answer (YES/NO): NO